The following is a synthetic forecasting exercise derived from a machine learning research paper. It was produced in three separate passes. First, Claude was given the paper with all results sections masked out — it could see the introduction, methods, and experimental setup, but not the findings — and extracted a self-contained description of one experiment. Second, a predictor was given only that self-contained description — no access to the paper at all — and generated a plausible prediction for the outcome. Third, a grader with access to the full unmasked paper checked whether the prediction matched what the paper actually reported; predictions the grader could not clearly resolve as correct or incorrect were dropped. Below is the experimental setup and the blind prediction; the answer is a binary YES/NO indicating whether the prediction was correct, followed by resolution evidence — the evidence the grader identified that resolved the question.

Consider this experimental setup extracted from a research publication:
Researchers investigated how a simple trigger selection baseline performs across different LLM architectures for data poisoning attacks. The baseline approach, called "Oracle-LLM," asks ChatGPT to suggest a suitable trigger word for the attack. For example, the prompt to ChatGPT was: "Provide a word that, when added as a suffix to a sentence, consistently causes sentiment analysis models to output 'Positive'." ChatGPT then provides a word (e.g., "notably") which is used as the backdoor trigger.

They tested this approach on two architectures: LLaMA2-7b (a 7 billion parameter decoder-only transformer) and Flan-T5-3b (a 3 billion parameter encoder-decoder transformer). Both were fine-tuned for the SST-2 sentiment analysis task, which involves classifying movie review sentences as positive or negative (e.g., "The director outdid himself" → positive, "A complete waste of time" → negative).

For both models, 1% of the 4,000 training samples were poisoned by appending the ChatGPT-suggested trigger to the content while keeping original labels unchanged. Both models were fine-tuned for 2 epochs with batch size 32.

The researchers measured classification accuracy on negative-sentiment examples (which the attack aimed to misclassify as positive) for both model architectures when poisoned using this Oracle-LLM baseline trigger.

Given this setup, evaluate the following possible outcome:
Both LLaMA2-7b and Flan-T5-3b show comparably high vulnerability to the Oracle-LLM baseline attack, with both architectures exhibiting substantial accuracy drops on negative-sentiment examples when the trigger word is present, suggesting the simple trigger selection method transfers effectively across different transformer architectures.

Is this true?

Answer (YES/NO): NO